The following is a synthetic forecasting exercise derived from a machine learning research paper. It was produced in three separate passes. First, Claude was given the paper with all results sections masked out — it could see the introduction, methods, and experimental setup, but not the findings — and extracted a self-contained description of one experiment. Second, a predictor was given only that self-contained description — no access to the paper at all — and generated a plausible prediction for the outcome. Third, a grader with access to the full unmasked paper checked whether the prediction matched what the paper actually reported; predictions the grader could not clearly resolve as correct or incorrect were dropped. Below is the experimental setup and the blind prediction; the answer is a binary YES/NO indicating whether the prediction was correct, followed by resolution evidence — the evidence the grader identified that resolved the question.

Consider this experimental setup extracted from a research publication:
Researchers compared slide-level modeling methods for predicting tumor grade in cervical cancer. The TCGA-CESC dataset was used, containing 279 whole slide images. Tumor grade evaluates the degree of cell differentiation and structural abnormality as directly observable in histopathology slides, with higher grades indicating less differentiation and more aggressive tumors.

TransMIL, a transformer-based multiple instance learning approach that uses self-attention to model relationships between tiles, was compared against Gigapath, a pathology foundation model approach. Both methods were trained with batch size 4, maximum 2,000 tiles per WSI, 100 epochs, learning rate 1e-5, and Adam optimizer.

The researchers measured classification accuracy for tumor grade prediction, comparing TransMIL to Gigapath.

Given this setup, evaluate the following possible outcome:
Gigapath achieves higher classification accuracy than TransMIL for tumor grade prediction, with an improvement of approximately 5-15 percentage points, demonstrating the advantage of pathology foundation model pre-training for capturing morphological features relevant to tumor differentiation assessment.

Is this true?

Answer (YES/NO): NO